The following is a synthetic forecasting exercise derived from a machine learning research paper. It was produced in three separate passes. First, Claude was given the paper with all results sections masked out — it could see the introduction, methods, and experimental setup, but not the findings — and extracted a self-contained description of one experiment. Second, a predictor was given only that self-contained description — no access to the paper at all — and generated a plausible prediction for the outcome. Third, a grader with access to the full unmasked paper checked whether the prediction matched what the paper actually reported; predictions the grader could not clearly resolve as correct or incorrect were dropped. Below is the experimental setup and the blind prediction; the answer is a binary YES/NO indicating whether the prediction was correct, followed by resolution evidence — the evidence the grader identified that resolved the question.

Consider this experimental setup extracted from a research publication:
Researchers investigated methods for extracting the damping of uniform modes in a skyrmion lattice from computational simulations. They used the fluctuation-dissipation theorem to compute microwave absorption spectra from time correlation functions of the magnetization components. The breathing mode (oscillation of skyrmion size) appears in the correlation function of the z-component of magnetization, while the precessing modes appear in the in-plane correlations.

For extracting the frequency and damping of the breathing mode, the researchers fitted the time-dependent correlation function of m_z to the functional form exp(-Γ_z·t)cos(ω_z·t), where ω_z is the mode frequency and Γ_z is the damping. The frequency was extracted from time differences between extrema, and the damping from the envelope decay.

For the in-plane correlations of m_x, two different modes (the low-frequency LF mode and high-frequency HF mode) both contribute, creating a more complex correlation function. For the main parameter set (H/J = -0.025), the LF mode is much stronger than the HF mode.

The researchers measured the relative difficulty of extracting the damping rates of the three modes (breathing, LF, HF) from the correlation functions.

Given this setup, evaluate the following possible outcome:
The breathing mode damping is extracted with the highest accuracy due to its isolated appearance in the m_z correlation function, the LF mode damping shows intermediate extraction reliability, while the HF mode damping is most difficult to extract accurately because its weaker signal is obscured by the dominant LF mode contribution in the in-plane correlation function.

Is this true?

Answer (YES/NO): NO